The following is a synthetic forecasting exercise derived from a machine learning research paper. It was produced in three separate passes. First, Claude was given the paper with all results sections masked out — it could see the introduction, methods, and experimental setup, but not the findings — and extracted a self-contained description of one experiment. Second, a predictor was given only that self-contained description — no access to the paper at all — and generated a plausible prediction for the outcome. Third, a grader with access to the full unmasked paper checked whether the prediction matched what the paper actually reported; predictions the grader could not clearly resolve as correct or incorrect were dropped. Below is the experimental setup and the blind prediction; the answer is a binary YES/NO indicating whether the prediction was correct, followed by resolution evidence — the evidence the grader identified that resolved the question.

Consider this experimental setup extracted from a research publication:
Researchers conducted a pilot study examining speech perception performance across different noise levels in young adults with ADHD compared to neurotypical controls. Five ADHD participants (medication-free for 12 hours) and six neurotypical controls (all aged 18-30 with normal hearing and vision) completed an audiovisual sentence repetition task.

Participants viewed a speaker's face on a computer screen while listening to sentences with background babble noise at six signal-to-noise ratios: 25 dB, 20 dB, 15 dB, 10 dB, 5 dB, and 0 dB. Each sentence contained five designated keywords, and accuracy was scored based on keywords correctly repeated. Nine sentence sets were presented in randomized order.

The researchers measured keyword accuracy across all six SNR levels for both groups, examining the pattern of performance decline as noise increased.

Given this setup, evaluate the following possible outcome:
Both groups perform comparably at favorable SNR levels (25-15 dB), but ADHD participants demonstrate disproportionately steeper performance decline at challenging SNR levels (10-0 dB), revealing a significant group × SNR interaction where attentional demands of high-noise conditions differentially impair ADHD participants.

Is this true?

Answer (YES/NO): NO